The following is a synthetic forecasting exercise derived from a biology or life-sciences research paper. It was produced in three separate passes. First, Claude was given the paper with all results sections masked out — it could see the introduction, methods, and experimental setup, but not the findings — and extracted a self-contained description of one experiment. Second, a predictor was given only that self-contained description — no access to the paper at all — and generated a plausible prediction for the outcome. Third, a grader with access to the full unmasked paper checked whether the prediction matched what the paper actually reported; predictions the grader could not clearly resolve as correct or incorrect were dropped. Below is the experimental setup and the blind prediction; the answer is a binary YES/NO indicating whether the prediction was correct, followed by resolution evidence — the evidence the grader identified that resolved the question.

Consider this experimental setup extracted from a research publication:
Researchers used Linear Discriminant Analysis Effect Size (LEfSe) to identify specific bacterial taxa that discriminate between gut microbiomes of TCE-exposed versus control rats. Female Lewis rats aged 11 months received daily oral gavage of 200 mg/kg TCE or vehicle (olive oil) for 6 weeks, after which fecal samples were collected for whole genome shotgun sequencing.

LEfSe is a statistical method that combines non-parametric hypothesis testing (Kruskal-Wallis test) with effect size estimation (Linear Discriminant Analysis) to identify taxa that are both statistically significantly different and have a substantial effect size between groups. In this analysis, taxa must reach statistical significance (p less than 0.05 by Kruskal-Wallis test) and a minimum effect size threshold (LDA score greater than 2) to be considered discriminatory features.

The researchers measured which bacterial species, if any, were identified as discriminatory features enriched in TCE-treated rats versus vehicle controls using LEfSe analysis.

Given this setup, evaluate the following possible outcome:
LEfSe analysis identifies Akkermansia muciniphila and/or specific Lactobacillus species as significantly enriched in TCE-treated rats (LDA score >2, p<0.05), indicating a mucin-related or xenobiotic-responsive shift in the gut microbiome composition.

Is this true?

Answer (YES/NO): NO